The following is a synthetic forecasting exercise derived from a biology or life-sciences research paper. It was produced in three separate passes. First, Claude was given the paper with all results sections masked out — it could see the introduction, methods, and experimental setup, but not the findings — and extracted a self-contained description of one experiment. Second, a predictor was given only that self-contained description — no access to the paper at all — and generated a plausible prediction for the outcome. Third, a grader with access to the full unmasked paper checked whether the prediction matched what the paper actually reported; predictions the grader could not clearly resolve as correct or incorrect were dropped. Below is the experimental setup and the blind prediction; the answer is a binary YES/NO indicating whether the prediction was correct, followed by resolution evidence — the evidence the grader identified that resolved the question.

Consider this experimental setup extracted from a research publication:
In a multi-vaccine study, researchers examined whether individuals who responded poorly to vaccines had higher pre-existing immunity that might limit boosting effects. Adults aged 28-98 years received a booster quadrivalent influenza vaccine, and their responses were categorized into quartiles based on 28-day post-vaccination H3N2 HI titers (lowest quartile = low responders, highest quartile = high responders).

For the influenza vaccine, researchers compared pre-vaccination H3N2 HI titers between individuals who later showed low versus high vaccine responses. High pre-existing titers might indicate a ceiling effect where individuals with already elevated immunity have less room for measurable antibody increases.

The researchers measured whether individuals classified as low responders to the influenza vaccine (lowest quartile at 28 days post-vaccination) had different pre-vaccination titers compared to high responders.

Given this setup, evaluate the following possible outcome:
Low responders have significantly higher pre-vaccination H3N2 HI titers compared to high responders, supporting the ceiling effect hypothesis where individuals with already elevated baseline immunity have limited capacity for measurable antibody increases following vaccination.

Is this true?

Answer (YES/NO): NO